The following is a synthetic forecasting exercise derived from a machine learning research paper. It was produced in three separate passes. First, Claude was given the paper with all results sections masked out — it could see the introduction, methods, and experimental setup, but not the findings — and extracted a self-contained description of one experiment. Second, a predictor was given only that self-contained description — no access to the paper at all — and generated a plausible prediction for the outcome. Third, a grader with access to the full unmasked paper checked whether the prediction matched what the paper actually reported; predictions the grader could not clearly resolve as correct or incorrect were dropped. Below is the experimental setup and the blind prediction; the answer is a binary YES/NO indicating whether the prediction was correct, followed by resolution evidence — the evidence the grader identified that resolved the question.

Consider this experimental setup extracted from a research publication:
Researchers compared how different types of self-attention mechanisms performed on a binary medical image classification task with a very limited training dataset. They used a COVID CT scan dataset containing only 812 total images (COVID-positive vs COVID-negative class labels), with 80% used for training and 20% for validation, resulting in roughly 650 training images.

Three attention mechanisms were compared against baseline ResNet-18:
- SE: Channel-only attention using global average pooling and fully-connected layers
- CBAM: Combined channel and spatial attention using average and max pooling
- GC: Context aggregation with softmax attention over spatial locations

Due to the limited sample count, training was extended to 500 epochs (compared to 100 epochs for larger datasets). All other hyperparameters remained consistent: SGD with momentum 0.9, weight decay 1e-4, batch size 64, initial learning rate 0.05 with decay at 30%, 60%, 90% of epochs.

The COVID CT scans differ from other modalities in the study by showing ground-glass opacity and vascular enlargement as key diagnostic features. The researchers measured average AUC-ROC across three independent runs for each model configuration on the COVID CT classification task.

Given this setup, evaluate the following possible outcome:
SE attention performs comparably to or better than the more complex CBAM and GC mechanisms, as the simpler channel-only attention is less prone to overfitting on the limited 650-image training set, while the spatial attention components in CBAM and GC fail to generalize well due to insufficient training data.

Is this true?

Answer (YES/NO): NO